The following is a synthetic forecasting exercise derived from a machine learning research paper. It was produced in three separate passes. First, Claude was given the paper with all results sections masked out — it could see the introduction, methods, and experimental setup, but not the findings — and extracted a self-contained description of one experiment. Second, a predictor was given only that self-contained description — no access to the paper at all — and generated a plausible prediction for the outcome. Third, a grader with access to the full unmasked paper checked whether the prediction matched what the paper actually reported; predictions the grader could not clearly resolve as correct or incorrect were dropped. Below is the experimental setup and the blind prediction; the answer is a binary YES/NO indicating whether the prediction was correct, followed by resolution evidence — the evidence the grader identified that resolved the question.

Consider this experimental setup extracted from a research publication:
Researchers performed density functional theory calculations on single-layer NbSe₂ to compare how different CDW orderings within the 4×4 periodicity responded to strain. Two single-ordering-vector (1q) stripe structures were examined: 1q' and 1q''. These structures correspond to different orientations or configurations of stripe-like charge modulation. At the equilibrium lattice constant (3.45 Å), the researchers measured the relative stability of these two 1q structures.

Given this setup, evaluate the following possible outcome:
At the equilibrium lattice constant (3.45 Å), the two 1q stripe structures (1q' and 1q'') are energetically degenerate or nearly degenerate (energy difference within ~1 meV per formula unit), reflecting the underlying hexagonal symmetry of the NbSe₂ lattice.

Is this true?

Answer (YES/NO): YES